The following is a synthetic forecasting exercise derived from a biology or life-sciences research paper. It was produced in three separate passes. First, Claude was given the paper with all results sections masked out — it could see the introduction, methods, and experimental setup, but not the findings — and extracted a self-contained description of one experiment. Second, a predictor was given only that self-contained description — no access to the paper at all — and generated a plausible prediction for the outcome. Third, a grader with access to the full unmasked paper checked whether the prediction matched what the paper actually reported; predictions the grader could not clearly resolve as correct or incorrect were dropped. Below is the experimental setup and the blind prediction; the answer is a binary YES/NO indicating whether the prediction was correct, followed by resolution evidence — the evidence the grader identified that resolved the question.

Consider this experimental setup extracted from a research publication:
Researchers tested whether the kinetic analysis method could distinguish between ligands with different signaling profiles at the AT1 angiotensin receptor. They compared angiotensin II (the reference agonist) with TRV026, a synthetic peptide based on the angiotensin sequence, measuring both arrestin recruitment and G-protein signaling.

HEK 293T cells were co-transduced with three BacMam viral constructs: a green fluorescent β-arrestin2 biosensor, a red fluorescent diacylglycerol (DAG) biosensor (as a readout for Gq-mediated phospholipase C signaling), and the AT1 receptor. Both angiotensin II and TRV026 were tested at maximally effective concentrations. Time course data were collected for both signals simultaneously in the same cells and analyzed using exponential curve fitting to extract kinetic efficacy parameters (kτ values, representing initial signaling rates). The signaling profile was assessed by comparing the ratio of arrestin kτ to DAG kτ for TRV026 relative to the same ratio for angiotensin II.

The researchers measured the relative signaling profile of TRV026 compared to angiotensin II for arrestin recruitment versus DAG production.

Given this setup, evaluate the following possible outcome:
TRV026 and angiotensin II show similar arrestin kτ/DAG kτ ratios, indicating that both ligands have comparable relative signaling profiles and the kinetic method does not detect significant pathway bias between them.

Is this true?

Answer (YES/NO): NO